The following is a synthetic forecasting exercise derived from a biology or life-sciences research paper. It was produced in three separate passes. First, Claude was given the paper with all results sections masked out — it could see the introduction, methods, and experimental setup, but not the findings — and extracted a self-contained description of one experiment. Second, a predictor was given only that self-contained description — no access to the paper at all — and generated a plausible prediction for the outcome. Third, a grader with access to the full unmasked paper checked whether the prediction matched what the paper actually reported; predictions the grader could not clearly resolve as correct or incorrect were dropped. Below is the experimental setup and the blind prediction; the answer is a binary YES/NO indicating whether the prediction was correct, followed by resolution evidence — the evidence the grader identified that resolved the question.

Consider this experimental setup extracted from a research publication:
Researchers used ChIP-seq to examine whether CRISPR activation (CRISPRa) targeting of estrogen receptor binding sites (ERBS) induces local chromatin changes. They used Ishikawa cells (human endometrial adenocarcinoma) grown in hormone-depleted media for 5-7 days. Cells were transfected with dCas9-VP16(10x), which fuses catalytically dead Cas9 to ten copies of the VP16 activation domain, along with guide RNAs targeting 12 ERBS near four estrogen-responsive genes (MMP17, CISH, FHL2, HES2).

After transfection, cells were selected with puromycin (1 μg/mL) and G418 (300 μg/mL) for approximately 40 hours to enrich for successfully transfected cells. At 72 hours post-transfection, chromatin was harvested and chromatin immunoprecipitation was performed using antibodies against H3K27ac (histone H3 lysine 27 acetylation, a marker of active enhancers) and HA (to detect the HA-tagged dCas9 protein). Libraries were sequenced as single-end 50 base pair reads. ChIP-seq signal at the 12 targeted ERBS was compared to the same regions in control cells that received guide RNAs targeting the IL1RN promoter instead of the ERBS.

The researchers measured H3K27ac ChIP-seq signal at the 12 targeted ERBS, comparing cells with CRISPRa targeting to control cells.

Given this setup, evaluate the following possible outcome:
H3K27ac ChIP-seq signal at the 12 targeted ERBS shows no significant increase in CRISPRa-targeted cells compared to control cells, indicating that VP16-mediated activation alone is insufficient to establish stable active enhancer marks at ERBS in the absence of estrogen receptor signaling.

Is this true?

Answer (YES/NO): NO